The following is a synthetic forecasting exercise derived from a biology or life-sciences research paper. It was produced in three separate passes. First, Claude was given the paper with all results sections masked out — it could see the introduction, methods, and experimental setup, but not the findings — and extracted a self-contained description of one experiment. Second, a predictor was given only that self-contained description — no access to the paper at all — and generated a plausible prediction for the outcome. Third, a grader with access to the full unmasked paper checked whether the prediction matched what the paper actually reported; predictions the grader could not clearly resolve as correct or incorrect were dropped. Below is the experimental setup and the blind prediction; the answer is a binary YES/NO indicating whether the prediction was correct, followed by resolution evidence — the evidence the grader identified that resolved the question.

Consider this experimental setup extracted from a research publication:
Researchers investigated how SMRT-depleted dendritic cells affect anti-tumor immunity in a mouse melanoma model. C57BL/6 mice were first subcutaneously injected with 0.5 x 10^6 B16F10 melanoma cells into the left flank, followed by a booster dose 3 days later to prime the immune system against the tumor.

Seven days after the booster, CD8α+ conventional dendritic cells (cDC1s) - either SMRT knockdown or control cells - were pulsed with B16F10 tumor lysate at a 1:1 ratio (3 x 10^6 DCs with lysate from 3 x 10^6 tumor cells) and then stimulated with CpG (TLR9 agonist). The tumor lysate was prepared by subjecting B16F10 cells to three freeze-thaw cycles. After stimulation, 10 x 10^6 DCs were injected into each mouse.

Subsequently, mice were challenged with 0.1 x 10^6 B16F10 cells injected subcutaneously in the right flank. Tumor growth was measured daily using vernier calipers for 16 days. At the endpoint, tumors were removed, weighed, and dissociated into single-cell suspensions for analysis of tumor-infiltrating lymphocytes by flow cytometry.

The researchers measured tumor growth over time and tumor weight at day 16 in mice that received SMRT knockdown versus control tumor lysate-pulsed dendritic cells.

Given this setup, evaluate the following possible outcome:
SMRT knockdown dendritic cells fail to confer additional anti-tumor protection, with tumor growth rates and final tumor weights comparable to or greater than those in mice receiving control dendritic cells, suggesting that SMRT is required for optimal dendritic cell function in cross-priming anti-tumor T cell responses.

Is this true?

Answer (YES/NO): NO